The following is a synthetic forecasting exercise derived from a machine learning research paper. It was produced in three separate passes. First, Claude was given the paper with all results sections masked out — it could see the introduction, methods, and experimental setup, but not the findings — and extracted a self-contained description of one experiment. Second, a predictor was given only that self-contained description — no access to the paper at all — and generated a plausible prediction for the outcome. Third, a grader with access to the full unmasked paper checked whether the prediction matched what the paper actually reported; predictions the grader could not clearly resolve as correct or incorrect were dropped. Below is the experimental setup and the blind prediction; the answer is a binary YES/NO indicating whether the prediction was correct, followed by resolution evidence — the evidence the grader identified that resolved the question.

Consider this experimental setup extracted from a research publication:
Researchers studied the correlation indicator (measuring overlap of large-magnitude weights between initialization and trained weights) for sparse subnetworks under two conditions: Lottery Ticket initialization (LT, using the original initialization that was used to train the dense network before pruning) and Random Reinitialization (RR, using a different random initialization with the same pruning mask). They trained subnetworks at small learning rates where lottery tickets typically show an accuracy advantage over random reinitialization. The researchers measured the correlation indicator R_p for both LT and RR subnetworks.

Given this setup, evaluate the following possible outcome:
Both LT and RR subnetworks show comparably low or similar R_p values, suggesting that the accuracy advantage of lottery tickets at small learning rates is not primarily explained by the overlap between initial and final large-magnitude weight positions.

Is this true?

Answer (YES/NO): NO